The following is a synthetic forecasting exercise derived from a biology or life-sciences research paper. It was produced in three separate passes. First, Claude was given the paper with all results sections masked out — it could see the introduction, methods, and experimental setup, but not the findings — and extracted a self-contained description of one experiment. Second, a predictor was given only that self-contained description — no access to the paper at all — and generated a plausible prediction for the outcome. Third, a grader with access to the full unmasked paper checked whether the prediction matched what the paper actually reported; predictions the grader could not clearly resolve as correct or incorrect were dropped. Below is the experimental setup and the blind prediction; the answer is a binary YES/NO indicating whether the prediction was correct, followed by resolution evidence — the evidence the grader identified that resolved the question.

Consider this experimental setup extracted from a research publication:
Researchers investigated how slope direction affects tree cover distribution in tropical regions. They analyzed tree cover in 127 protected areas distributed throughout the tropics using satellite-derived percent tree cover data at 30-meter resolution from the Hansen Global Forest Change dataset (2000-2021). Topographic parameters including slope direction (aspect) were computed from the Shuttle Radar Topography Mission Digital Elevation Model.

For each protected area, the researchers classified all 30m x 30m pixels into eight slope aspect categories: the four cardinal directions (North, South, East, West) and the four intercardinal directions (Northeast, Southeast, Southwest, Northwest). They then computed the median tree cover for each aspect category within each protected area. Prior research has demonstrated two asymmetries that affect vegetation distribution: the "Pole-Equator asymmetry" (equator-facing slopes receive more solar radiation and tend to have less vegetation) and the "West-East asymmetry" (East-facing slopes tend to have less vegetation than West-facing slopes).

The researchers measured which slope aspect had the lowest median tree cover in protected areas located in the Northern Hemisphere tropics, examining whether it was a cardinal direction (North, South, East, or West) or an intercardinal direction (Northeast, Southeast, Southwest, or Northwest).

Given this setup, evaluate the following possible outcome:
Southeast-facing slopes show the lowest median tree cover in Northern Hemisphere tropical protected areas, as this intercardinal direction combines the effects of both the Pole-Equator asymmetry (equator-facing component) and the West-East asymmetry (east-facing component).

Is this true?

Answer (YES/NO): YES